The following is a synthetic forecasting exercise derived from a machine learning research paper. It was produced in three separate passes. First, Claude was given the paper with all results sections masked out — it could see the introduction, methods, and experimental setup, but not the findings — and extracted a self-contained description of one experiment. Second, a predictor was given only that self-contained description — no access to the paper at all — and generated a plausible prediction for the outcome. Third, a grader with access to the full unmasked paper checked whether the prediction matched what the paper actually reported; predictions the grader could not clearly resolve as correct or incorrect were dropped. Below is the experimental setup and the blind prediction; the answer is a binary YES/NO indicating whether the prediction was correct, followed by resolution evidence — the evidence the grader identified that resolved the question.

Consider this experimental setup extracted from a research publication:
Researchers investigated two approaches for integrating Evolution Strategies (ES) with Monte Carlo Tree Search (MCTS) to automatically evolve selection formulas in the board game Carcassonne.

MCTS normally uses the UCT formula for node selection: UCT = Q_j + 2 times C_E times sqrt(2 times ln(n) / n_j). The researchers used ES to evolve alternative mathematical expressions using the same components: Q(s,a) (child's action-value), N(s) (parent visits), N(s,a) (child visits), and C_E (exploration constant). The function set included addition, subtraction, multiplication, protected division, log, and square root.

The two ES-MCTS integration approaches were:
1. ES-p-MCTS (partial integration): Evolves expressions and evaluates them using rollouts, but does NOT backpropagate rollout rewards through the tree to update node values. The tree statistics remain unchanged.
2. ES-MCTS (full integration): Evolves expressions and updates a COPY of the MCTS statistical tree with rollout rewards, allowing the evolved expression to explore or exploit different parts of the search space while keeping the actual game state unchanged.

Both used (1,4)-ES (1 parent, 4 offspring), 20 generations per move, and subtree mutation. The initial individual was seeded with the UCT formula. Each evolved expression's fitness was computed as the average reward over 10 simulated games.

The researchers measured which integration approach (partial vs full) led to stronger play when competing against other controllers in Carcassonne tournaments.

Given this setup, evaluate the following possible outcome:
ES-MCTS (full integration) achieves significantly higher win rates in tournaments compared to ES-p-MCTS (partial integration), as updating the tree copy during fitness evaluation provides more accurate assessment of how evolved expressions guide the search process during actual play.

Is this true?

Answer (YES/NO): YES